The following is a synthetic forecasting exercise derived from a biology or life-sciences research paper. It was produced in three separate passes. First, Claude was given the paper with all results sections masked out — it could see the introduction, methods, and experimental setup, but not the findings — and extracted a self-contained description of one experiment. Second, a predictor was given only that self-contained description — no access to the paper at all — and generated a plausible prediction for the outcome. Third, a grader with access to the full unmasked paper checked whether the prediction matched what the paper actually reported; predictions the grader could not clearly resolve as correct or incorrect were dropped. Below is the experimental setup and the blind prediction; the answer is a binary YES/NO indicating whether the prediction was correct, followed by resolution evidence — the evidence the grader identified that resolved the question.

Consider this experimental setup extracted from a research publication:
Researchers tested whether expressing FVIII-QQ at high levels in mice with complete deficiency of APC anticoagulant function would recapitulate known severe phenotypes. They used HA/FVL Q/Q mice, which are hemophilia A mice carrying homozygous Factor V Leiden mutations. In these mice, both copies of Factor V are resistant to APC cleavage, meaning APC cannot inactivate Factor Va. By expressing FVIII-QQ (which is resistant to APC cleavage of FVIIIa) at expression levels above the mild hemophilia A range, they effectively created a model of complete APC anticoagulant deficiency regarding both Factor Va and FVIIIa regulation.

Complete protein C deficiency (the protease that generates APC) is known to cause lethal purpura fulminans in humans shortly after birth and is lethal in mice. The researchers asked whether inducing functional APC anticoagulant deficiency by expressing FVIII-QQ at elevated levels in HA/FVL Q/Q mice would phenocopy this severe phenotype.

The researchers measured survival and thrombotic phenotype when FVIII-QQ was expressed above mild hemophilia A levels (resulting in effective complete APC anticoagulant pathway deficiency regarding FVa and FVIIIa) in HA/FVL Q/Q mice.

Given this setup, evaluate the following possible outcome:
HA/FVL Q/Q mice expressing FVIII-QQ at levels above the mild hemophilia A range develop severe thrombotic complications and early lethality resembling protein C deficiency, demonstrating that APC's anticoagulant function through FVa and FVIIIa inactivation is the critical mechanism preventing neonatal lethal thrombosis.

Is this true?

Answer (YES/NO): YES